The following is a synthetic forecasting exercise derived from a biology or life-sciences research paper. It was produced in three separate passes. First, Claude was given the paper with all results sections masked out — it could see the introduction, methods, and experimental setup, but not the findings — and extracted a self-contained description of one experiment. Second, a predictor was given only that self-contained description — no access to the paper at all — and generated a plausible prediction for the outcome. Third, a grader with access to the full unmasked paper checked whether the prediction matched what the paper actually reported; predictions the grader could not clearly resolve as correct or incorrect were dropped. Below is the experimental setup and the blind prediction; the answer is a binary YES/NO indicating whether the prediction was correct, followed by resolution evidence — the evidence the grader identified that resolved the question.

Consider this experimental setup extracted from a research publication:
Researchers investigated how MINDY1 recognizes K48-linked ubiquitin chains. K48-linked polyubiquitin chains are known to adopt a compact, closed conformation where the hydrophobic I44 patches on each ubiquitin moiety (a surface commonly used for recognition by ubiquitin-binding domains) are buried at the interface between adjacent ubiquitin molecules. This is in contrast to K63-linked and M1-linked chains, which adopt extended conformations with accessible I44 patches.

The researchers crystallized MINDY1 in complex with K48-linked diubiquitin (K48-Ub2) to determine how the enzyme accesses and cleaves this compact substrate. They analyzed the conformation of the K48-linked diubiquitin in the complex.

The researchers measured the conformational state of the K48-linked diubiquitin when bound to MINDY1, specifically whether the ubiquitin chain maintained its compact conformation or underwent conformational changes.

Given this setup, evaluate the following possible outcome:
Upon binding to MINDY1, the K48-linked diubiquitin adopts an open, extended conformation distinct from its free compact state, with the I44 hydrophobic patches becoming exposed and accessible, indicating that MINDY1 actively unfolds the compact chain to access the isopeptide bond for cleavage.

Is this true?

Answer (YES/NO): YES